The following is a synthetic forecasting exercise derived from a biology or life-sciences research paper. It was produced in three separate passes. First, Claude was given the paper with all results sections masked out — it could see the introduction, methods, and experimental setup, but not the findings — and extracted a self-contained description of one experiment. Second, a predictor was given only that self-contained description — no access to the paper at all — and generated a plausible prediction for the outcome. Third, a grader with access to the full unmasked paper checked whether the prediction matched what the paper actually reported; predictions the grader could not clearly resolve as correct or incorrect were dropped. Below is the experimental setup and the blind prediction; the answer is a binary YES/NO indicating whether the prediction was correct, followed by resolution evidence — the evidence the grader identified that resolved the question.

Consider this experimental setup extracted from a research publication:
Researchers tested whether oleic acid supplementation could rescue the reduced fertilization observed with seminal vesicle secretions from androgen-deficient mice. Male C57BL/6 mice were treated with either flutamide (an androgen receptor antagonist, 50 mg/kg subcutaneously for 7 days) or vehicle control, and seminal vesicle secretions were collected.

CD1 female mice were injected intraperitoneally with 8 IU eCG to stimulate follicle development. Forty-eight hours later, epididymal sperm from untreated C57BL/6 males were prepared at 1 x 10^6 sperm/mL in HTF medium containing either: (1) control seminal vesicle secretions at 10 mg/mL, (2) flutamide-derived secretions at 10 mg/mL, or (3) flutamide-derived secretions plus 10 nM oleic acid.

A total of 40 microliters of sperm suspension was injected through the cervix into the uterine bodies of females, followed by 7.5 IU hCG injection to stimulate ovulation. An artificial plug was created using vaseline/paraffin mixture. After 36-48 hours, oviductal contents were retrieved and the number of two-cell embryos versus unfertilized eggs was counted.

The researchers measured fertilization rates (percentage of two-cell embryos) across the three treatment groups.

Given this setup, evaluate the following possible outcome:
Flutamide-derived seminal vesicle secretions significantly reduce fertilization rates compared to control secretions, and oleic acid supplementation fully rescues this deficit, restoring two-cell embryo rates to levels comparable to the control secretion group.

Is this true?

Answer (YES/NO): NO